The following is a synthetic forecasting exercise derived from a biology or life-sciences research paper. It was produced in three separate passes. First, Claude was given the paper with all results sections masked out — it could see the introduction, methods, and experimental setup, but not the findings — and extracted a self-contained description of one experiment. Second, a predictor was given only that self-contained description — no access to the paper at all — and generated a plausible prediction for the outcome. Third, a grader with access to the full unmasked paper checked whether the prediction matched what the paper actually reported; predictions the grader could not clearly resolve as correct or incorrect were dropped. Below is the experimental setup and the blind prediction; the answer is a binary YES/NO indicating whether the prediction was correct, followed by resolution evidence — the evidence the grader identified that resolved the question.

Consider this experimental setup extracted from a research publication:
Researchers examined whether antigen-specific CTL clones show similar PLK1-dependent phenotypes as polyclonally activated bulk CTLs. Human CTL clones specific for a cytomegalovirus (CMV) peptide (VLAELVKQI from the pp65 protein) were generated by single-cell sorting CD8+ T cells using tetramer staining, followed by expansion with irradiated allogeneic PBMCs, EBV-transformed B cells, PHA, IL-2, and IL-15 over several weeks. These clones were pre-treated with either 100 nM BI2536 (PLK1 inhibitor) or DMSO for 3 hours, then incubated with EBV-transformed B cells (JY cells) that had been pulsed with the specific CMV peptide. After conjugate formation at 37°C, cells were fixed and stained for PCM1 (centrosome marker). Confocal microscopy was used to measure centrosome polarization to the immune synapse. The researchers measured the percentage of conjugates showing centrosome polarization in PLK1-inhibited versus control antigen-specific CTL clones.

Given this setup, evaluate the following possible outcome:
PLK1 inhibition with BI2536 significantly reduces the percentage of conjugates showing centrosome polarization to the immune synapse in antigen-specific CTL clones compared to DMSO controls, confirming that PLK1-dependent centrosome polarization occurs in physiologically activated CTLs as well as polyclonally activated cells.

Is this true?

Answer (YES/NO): YES